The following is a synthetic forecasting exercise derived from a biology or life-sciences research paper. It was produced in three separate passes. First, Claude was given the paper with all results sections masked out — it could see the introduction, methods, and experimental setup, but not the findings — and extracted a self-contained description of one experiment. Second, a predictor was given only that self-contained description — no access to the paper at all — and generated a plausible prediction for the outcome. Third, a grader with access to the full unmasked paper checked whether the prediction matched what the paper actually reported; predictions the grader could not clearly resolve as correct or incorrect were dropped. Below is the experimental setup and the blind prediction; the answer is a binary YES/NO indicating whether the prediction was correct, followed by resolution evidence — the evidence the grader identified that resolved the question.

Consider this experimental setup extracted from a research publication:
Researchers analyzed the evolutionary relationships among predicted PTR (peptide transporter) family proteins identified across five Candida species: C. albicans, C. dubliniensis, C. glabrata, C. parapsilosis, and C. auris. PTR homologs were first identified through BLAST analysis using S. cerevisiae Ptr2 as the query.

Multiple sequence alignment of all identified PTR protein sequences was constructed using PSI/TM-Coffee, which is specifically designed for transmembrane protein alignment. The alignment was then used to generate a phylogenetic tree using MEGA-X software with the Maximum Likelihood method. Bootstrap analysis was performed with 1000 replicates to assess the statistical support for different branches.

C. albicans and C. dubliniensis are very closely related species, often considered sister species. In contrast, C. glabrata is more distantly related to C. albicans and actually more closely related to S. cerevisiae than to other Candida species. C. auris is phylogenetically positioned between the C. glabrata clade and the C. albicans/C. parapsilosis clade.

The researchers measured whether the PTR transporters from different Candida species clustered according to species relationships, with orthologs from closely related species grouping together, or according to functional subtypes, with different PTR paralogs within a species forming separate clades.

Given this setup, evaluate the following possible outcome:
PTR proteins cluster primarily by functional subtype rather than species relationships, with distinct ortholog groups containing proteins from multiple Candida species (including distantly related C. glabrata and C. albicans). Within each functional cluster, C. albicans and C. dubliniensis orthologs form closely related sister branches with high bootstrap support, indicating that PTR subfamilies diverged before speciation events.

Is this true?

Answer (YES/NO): NO